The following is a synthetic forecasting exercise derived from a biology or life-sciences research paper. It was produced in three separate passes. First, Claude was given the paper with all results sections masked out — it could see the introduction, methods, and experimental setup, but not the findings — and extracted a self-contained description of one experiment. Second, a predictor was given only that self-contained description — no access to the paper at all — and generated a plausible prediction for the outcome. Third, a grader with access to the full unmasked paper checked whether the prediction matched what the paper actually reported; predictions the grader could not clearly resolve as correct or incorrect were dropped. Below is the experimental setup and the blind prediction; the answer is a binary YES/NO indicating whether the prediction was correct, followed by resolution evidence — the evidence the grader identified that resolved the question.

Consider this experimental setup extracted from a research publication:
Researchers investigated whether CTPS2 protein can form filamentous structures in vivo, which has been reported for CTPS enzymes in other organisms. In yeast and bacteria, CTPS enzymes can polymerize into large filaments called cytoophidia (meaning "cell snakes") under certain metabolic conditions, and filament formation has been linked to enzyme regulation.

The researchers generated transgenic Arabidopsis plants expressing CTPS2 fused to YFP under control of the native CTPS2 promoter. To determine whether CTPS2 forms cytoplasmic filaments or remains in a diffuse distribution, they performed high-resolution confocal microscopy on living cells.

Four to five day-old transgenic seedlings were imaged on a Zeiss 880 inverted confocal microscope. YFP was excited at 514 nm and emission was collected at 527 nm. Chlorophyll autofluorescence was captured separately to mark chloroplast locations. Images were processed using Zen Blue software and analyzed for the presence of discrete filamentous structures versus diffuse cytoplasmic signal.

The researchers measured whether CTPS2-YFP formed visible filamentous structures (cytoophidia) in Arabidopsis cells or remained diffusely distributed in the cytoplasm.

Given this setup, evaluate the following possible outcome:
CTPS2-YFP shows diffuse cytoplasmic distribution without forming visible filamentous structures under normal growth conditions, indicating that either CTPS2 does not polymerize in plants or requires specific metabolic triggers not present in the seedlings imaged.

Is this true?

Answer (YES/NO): YES